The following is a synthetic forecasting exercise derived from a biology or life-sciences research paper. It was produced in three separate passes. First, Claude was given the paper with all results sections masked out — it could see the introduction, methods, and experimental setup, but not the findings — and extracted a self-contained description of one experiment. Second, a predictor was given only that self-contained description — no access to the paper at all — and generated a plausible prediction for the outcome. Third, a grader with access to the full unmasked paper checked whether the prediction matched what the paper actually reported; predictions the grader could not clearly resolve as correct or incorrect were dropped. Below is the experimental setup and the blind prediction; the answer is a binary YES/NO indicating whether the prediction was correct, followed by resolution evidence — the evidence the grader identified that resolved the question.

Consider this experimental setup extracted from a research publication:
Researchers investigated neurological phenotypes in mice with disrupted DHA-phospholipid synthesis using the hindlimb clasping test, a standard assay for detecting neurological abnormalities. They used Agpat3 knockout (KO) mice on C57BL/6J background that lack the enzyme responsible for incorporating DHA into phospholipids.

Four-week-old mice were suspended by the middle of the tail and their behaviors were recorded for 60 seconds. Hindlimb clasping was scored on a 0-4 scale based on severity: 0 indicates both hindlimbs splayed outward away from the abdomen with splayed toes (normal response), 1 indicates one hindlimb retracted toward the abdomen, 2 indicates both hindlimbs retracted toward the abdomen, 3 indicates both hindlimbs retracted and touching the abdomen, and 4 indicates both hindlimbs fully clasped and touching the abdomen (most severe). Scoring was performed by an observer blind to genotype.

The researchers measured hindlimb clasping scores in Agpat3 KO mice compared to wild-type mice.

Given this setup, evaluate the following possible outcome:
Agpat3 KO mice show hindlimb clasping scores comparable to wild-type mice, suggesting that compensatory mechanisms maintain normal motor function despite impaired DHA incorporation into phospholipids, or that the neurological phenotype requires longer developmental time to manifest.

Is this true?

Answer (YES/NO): NO